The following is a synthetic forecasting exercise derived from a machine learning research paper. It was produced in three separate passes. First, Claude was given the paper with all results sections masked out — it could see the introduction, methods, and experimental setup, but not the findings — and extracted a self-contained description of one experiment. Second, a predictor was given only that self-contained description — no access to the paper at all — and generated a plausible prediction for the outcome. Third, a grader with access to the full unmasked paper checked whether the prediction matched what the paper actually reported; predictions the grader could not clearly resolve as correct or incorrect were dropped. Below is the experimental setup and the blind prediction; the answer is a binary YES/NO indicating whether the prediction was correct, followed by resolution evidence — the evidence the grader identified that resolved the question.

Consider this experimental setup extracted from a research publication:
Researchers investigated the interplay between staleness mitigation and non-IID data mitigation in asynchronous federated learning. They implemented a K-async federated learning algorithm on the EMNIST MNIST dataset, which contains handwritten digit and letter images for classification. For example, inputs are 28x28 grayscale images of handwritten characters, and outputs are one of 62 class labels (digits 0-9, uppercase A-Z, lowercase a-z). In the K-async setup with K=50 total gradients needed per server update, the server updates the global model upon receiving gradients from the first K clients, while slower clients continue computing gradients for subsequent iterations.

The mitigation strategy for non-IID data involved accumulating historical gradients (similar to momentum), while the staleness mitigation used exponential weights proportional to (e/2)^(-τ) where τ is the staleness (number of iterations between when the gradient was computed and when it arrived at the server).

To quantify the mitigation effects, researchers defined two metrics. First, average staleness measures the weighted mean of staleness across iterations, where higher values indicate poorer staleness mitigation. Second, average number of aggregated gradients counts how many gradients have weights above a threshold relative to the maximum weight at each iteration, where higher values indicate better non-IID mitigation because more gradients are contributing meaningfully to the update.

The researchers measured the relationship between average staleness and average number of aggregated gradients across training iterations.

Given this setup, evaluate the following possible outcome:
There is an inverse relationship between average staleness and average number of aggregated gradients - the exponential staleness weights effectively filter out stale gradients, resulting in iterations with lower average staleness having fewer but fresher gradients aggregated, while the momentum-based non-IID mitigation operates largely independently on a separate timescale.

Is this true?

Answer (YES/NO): NO